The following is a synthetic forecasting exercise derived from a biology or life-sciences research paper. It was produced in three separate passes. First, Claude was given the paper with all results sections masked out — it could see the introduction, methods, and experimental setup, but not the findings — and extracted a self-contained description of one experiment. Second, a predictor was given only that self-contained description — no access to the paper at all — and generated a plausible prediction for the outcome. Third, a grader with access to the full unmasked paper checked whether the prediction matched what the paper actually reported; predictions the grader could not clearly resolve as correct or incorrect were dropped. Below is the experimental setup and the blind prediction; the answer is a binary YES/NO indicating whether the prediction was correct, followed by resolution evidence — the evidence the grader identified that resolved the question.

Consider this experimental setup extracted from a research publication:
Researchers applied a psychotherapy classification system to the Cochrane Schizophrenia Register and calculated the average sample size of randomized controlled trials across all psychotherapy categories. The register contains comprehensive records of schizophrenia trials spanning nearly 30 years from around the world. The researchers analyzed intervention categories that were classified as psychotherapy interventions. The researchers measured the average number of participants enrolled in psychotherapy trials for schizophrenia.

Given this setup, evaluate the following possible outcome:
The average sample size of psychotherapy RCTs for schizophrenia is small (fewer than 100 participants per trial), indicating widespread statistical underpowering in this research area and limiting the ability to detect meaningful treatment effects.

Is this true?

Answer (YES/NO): NO